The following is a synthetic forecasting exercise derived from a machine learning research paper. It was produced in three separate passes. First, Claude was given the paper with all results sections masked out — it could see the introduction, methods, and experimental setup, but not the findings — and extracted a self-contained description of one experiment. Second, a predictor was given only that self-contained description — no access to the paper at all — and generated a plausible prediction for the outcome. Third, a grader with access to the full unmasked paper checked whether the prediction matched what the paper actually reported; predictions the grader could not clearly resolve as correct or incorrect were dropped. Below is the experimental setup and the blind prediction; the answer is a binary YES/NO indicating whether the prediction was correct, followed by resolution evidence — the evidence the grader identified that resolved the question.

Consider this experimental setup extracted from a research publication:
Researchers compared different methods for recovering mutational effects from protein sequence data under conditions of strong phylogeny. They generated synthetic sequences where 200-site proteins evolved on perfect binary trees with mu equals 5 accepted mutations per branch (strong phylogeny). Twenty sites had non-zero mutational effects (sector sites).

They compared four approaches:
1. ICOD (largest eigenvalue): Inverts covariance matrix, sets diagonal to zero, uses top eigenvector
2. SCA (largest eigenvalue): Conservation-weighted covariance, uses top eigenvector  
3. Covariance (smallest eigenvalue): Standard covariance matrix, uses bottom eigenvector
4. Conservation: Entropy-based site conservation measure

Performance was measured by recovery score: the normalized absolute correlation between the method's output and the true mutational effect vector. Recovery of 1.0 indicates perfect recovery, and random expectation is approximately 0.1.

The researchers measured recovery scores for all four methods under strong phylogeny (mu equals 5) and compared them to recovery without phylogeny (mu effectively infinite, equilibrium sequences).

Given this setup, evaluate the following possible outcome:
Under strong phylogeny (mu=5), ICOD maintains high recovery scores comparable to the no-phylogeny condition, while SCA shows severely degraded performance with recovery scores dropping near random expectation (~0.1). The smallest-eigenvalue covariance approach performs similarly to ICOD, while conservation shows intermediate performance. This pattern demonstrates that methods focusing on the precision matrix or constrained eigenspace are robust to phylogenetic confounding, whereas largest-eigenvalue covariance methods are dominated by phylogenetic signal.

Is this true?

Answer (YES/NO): NO